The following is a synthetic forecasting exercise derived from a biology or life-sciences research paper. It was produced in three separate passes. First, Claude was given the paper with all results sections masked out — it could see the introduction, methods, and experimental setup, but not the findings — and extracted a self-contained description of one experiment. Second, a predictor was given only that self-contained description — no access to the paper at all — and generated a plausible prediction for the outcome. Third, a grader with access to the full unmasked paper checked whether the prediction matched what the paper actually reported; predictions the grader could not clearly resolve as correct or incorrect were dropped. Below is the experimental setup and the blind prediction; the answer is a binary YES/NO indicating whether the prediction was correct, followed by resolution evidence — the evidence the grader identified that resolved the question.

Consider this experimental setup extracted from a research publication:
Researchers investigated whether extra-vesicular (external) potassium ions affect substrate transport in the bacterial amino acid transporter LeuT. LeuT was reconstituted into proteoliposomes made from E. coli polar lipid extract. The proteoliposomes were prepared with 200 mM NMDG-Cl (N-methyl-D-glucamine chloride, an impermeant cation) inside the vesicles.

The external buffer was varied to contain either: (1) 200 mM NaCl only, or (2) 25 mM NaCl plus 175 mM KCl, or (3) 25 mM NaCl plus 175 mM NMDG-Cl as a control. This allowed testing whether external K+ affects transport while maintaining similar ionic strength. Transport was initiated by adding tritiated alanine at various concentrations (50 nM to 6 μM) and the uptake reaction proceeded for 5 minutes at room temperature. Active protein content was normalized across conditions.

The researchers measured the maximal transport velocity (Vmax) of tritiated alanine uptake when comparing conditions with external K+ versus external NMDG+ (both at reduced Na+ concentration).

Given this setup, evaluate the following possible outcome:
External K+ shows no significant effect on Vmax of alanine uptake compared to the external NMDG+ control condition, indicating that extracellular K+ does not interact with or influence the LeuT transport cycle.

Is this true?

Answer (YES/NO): YES